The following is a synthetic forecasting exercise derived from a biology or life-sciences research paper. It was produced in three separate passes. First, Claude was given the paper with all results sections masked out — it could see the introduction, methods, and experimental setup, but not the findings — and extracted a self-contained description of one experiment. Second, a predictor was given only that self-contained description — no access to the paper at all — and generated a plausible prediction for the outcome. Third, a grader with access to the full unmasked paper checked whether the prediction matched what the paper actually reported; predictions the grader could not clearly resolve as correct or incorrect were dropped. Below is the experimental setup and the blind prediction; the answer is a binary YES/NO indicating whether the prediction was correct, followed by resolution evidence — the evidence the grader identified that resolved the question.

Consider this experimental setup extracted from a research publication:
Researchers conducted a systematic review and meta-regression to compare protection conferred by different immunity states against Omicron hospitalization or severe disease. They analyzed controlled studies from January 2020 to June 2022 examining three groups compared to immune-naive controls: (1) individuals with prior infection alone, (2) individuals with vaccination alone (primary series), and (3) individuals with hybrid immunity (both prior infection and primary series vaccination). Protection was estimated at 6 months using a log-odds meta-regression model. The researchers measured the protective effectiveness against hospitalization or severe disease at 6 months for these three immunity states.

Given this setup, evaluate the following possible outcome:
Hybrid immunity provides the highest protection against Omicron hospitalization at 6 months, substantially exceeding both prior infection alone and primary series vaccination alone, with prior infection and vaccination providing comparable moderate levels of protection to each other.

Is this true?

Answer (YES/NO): NO